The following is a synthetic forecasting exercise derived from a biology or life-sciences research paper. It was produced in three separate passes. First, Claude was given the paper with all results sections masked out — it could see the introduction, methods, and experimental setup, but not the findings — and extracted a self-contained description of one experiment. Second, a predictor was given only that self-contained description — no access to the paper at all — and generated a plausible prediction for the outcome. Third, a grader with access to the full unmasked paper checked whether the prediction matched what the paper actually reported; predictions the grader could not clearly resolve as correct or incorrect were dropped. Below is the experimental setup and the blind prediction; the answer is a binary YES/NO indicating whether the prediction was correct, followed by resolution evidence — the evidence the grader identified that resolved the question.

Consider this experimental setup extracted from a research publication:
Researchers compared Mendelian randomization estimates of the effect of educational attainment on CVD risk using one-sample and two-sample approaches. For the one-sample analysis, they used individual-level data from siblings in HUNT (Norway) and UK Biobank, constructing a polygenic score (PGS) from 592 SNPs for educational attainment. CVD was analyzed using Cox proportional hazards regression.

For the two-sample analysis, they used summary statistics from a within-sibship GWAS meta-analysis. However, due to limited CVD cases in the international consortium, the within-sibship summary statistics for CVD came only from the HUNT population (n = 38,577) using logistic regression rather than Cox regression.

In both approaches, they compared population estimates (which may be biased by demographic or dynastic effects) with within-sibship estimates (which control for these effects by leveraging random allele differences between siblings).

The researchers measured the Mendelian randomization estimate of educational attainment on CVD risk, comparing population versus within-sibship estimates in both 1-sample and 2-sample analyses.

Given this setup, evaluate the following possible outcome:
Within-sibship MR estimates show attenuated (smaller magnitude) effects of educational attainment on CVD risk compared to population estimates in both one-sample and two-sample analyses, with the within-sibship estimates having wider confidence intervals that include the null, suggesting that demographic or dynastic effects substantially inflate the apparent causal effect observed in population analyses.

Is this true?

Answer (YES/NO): NO